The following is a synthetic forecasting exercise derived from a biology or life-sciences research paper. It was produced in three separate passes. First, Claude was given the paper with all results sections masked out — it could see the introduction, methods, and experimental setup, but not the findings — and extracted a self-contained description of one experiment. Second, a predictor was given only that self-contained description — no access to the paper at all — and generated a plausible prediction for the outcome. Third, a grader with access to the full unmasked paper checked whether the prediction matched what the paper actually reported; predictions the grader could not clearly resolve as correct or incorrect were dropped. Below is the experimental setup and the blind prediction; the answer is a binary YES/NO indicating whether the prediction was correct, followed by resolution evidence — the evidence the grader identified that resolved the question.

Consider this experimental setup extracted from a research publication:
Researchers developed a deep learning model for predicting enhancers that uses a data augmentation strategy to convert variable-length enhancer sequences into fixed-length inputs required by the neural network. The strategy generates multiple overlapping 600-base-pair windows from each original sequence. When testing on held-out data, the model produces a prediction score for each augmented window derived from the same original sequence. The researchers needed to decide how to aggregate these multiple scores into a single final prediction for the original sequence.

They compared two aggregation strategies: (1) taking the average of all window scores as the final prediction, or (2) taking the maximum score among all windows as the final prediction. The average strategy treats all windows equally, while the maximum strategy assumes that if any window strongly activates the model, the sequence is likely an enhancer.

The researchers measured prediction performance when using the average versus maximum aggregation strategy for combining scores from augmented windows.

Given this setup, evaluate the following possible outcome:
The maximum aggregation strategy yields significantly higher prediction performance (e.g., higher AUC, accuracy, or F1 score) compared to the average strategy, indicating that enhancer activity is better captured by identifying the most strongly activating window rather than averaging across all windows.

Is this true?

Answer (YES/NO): NO